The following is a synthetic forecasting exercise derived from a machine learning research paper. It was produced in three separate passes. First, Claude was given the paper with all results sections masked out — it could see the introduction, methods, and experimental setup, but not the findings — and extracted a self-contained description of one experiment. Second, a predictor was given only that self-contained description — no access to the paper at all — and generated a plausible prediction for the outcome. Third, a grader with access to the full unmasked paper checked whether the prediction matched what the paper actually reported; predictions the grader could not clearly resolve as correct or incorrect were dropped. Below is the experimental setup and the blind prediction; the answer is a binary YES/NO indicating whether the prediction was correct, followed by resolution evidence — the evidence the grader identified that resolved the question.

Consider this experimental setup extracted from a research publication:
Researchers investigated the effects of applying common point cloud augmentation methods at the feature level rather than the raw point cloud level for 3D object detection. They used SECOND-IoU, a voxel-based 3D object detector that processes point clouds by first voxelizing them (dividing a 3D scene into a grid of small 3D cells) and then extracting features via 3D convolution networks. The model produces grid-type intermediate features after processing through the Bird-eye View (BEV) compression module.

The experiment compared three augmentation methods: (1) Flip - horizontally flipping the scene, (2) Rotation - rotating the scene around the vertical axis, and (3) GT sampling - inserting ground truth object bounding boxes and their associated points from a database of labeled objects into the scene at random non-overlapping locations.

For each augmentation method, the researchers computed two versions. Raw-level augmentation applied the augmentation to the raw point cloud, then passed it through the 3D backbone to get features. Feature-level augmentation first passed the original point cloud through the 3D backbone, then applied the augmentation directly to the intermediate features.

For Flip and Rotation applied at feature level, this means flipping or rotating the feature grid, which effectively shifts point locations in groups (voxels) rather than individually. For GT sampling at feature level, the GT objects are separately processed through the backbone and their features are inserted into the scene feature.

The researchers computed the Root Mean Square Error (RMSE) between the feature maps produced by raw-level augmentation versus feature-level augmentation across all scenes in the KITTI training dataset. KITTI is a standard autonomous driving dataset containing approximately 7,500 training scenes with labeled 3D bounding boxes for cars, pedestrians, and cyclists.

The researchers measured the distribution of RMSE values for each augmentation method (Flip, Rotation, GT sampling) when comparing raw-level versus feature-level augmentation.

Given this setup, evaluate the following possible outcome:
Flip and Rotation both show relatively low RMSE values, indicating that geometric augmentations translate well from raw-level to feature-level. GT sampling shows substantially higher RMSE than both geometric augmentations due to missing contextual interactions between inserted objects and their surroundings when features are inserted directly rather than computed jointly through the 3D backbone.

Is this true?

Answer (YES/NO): NO